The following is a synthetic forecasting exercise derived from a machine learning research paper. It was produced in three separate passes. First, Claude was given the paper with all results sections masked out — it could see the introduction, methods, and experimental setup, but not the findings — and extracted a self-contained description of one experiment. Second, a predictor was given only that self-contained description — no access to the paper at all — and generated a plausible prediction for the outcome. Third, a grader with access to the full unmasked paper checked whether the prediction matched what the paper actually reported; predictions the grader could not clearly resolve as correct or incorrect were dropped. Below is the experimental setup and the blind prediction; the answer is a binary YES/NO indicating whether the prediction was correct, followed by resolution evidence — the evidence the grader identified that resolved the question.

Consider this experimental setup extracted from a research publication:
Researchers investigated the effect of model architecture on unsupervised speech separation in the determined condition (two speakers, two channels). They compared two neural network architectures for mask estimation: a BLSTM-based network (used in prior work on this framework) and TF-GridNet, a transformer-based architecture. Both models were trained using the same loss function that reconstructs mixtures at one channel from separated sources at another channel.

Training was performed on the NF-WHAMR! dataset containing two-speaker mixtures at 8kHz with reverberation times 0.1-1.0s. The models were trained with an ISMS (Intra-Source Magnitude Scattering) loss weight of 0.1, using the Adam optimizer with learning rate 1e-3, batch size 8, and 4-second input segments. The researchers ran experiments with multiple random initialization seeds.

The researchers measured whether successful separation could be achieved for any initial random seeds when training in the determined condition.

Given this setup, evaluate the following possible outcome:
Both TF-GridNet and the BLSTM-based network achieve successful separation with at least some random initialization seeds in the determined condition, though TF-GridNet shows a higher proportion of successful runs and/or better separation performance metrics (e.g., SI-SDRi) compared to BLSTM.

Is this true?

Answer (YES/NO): NO